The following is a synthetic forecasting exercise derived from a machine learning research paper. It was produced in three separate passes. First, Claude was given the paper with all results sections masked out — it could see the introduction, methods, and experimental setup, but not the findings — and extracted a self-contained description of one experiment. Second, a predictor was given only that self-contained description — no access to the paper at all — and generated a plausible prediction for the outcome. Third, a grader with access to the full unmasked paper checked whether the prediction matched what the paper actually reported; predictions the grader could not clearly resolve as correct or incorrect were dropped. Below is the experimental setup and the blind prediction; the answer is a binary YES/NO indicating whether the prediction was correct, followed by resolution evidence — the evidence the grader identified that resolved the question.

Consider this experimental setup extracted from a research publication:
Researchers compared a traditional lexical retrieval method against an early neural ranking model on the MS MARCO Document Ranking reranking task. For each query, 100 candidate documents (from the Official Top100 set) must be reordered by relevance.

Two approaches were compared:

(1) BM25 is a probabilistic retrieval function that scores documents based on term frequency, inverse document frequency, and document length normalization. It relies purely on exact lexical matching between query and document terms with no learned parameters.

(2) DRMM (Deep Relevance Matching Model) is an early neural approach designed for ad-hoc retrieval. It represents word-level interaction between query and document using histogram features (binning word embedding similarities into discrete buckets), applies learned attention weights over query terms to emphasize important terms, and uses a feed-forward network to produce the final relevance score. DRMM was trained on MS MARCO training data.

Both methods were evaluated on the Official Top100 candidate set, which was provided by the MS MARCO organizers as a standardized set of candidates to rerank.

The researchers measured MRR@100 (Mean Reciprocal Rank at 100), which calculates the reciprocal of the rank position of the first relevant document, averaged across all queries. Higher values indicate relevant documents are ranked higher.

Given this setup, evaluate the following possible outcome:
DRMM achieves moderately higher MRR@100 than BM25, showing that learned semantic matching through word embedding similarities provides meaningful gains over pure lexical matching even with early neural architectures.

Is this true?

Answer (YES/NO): NO